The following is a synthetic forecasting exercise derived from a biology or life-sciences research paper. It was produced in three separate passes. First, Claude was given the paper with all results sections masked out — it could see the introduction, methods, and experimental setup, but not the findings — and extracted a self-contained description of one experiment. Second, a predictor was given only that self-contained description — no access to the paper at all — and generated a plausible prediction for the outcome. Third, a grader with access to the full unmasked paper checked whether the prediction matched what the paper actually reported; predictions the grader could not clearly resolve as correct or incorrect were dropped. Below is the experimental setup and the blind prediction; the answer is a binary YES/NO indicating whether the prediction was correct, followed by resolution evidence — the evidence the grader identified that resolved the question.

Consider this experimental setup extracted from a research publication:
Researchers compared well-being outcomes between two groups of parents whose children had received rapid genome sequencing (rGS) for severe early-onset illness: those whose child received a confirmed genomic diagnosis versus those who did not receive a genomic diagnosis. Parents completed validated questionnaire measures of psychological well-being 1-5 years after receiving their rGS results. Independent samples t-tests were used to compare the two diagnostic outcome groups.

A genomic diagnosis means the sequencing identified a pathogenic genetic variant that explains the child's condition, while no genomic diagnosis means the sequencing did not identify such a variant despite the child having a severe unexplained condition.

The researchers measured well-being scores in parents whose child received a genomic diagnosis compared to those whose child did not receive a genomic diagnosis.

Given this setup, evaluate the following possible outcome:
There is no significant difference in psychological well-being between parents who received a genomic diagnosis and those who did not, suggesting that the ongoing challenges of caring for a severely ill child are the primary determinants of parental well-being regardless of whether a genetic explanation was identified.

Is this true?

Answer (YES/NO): NO